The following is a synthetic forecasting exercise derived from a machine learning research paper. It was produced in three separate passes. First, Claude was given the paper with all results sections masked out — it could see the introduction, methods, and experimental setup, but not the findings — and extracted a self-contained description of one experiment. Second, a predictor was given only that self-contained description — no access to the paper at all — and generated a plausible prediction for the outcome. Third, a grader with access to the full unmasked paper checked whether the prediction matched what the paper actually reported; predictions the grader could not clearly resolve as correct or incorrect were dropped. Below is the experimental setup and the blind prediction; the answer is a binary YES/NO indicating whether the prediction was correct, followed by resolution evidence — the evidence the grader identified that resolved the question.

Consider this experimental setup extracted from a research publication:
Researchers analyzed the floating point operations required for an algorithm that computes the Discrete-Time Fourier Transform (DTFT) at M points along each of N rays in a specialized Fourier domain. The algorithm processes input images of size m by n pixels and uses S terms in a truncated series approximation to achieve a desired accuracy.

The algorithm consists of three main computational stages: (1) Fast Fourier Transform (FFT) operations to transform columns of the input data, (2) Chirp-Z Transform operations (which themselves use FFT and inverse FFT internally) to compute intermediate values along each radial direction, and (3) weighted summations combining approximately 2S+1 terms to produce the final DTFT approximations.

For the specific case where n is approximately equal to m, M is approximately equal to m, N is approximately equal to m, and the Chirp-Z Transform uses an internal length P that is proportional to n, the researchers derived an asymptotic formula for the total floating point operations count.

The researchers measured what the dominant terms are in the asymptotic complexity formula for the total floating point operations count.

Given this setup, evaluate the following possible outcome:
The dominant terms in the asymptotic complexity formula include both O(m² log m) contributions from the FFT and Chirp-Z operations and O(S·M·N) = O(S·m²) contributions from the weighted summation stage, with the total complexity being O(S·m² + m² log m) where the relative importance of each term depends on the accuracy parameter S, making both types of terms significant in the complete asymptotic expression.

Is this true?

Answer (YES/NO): YES